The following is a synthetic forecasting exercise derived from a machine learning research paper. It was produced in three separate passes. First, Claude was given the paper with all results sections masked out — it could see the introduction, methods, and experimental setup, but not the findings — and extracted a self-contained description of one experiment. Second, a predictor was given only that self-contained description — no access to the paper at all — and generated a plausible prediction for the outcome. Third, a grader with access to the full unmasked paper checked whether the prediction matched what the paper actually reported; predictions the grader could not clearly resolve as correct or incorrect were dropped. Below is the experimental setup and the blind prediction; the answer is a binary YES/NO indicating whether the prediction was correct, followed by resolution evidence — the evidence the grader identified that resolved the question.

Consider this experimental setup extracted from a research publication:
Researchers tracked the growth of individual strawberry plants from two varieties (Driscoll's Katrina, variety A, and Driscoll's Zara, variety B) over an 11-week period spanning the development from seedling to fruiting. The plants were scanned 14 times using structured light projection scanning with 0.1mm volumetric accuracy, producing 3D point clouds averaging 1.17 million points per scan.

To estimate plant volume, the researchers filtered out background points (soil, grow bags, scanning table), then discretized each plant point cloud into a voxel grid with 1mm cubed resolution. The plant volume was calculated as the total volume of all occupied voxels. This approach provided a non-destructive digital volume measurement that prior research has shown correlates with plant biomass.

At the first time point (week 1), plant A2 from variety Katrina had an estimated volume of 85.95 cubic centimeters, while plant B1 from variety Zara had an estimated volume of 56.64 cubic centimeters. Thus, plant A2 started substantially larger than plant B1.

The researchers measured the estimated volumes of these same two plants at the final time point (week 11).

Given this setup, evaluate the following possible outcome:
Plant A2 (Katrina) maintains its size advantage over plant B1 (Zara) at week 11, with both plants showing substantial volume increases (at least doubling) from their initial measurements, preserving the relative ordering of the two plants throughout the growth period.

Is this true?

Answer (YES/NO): NO